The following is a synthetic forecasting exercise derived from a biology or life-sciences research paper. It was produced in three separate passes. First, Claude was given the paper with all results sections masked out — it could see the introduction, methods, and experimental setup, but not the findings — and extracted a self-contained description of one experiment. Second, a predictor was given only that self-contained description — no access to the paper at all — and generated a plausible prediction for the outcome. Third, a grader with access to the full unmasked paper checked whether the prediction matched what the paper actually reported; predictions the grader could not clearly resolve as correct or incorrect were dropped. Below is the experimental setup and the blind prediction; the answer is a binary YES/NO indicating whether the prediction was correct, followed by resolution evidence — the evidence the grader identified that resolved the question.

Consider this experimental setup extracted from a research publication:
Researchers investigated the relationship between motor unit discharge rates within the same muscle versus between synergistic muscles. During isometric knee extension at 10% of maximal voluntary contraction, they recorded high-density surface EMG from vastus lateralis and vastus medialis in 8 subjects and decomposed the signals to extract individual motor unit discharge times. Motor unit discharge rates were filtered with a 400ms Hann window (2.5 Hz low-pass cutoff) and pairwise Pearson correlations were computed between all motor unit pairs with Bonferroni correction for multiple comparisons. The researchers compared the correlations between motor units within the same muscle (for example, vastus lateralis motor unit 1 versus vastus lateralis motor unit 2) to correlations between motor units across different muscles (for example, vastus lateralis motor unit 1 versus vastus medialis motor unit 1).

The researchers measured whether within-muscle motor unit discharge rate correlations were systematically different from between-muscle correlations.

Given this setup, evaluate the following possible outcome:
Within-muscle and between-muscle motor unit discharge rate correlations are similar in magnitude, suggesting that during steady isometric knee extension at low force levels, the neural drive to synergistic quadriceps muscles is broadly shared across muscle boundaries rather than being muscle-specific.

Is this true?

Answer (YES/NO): NO